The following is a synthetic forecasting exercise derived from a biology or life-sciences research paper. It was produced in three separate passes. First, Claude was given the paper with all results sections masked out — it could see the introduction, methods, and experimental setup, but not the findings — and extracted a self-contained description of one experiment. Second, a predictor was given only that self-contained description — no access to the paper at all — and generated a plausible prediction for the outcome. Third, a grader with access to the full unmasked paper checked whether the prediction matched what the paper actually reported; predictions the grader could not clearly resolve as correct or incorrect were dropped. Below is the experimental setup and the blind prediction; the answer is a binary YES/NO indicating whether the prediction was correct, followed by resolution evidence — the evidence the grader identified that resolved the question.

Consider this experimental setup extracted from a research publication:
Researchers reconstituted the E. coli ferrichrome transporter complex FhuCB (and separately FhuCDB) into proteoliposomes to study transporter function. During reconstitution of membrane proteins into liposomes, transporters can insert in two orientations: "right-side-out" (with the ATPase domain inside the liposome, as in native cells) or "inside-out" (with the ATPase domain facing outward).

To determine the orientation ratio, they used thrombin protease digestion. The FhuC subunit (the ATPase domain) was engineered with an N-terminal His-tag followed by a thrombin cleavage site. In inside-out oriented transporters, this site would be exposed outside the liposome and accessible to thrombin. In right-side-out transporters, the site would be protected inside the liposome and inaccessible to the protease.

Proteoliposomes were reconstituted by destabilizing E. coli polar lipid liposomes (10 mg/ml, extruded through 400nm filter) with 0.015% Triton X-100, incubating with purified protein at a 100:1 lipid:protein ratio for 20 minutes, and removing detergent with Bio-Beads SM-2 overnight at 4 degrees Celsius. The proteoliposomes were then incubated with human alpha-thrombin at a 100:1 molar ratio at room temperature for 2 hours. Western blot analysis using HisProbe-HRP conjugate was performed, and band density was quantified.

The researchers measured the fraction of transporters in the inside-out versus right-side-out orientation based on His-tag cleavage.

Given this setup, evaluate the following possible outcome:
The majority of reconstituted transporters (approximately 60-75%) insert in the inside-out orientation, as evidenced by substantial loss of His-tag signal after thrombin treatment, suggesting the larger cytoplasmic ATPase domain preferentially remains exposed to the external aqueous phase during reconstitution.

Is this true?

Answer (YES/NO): NO